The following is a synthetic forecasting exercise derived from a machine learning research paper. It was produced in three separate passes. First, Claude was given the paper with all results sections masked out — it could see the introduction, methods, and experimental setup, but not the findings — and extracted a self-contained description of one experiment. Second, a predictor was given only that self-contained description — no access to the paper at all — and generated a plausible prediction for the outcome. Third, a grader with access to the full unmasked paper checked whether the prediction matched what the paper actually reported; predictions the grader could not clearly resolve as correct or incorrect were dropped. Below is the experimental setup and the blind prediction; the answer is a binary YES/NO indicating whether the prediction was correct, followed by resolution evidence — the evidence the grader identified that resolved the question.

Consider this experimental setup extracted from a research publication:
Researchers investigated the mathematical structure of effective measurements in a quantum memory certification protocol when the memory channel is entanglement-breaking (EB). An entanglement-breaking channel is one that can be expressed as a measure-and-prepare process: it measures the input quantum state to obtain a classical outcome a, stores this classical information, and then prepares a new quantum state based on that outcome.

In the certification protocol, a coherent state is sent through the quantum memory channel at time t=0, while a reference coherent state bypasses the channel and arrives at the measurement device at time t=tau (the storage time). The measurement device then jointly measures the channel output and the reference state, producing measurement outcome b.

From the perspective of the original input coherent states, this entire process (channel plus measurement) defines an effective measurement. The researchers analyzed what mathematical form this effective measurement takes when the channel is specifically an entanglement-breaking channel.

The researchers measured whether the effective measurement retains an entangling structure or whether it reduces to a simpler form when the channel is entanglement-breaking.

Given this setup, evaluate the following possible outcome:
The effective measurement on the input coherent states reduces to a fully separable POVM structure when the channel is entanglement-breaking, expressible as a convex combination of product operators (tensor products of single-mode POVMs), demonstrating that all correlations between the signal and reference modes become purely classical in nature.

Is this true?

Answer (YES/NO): NO